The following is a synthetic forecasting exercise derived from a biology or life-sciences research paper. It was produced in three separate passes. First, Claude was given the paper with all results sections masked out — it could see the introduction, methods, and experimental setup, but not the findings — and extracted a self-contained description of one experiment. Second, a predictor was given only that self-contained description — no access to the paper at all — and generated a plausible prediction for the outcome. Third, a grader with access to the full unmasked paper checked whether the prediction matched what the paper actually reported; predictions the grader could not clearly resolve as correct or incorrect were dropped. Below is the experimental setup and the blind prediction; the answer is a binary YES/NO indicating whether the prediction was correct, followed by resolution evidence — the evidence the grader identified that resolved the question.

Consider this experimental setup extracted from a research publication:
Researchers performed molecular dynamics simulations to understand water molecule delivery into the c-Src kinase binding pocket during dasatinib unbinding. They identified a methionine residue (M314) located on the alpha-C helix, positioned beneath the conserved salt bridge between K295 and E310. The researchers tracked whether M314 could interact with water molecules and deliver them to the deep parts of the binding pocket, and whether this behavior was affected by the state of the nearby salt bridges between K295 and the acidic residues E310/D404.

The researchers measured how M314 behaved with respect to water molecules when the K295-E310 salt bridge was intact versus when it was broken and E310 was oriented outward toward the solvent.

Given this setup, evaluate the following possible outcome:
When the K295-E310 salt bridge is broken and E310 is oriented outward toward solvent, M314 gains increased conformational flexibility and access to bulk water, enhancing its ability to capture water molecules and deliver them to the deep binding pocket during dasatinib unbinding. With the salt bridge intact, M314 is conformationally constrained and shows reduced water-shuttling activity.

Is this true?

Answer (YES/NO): NO